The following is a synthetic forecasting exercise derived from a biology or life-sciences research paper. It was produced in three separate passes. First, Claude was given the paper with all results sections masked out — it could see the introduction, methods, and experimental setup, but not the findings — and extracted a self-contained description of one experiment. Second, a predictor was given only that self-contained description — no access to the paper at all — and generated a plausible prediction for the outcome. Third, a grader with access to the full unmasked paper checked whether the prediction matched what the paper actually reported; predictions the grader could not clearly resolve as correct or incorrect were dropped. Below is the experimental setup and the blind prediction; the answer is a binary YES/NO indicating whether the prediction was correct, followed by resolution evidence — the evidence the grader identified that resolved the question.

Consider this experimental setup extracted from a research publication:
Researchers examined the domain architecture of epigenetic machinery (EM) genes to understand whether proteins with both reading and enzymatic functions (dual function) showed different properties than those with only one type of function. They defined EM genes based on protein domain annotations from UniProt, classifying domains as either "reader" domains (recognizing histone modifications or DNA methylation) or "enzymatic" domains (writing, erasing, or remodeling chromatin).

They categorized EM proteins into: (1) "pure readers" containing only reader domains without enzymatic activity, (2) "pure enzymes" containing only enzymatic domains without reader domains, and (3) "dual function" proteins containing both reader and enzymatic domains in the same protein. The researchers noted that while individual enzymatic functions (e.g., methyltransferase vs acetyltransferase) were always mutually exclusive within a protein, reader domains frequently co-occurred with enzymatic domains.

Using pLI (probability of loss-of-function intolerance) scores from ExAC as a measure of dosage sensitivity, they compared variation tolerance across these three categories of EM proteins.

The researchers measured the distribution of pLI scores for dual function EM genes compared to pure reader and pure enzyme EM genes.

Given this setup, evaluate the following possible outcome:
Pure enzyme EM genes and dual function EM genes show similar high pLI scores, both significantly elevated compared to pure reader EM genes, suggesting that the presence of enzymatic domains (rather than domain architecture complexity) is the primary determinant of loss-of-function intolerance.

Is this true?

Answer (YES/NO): NO